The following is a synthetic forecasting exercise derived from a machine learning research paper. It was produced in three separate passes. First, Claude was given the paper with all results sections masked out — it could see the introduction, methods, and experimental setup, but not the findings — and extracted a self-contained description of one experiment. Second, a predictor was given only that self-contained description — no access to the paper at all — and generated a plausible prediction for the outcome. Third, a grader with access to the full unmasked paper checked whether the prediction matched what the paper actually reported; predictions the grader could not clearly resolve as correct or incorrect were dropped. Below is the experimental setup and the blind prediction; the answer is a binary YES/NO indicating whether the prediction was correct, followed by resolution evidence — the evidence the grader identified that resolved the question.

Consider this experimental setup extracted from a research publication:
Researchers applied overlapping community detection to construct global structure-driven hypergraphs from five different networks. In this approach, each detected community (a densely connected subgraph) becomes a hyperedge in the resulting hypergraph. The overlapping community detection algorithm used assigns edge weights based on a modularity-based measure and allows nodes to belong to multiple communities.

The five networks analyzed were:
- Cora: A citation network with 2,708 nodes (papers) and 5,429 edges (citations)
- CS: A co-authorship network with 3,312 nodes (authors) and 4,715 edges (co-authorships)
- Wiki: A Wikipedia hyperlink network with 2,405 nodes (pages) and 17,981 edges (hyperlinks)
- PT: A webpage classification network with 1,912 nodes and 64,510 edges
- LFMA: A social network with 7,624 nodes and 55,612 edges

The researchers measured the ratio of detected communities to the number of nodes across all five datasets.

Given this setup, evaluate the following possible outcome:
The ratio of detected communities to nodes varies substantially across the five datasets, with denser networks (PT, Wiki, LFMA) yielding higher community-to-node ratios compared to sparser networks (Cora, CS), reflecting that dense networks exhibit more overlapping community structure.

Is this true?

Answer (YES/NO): NO